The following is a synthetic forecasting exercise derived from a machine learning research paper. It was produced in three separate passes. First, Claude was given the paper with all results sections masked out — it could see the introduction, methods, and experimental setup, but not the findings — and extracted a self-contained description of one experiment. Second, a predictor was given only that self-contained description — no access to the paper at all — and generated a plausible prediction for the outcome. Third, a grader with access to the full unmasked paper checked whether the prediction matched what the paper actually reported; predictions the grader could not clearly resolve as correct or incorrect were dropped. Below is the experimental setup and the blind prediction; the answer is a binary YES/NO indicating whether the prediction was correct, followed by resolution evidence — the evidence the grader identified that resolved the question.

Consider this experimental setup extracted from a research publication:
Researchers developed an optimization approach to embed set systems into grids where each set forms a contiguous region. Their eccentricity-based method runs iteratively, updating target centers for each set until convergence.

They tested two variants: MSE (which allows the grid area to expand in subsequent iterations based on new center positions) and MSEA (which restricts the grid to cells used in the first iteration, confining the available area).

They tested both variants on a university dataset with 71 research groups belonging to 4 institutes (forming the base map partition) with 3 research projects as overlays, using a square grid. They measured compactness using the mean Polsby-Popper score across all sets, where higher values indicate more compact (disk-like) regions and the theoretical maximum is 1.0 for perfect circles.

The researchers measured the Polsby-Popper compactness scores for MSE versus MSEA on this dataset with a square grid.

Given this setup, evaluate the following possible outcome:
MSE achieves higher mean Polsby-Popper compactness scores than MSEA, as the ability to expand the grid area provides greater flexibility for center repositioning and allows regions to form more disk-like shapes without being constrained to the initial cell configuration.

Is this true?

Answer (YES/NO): YES